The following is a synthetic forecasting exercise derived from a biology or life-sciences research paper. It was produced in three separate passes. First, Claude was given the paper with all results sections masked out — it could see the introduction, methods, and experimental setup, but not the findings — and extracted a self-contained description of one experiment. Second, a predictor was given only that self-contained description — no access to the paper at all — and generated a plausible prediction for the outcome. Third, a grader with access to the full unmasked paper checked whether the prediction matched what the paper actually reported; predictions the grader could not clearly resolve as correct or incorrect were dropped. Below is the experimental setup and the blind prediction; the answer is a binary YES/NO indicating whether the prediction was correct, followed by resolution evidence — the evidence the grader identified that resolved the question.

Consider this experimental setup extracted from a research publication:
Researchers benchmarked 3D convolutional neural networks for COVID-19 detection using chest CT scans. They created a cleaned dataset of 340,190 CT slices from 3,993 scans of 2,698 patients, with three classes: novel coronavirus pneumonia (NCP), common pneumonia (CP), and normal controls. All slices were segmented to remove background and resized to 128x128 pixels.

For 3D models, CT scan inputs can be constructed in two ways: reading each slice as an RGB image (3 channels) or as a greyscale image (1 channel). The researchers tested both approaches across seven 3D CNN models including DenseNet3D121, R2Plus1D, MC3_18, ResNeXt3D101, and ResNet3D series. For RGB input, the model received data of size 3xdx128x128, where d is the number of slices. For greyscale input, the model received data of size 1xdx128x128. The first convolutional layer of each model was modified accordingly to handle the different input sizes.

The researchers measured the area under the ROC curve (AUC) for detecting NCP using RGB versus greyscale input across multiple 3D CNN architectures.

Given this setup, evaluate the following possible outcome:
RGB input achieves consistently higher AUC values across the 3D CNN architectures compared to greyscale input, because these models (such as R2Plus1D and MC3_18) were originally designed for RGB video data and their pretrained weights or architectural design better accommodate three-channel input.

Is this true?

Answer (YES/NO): NO